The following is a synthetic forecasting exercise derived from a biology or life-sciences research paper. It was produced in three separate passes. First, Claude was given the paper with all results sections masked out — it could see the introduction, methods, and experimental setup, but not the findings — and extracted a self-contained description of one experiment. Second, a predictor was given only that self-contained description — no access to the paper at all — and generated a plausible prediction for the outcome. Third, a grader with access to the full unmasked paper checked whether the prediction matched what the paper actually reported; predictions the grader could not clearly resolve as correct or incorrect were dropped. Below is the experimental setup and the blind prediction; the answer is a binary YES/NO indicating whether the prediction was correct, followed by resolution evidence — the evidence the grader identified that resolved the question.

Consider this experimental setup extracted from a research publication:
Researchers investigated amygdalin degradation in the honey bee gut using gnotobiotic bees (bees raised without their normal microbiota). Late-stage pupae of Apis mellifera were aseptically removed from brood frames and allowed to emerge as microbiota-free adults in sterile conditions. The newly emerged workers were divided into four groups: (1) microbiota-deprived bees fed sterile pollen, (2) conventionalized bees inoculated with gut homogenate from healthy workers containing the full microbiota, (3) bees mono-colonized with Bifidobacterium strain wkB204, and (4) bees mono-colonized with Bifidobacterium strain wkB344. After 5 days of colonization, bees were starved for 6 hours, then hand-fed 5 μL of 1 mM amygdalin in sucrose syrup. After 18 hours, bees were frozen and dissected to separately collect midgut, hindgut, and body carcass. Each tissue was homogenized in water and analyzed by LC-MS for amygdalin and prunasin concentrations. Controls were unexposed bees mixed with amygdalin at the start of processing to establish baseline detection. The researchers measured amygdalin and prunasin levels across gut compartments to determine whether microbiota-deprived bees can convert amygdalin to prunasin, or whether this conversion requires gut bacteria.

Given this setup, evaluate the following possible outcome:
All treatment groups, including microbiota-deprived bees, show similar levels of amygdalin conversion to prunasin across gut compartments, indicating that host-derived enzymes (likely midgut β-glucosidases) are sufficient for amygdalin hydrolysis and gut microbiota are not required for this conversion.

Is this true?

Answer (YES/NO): NO